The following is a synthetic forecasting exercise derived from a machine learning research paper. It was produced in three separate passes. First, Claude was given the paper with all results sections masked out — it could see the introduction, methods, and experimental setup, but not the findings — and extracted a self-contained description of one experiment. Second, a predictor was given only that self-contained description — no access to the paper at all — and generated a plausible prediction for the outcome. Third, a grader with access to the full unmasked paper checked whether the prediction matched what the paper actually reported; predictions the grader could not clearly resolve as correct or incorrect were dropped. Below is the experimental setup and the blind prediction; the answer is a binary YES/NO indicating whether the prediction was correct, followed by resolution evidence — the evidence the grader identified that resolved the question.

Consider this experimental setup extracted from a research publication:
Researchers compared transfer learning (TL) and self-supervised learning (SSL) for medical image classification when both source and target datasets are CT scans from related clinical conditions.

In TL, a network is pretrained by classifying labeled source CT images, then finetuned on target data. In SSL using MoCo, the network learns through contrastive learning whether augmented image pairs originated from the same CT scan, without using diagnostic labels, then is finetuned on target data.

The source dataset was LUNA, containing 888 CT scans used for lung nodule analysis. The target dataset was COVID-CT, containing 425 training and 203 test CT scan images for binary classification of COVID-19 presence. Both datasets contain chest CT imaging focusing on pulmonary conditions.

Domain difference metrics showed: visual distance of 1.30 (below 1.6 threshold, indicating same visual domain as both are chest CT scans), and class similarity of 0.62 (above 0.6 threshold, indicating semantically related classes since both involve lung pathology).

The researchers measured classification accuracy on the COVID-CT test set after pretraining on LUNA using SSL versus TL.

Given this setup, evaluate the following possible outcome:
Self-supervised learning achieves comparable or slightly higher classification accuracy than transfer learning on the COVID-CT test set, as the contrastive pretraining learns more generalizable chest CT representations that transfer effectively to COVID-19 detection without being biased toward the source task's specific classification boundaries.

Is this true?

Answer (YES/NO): YES